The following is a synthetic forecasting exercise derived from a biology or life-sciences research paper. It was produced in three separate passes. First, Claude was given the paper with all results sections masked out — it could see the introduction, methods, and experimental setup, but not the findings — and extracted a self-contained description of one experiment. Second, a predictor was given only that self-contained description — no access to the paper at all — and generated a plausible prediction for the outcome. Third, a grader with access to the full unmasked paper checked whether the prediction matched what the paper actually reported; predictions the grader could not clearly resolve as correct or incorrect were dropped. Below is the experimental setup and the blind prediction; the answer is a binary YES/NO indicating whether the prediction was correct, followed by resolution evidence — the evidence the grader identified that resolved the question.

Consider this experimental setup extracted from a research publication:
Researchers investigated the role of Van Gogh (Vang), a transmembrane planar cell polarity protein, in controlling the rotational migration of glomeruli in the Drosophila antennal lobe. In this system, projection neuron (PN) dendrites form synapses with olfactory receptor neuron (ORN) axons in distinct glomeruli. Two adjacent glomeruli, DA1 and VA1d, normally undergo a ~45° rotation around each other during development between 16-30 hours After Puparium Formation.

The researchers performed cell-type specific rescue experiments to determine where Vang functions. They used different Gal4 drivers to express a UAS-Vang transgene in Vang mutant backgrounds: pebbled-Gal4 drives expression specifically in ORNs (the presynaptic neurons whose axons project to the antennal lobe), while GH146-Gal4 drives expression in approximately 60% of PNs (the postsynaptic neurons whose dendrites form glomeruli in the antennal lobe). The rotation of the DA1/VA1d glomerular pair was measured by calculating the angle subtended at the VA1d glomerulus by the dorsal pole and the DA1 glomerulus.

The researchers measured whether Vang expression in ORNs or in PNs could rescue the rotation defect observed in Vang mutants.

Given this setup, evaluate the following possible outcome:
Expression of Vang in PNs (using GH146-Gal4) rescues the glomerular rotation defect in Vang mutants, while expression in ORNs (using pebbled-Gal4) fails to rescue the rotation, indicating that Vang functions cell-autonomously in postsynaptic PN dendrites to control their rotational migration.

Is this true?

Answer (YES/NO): NO